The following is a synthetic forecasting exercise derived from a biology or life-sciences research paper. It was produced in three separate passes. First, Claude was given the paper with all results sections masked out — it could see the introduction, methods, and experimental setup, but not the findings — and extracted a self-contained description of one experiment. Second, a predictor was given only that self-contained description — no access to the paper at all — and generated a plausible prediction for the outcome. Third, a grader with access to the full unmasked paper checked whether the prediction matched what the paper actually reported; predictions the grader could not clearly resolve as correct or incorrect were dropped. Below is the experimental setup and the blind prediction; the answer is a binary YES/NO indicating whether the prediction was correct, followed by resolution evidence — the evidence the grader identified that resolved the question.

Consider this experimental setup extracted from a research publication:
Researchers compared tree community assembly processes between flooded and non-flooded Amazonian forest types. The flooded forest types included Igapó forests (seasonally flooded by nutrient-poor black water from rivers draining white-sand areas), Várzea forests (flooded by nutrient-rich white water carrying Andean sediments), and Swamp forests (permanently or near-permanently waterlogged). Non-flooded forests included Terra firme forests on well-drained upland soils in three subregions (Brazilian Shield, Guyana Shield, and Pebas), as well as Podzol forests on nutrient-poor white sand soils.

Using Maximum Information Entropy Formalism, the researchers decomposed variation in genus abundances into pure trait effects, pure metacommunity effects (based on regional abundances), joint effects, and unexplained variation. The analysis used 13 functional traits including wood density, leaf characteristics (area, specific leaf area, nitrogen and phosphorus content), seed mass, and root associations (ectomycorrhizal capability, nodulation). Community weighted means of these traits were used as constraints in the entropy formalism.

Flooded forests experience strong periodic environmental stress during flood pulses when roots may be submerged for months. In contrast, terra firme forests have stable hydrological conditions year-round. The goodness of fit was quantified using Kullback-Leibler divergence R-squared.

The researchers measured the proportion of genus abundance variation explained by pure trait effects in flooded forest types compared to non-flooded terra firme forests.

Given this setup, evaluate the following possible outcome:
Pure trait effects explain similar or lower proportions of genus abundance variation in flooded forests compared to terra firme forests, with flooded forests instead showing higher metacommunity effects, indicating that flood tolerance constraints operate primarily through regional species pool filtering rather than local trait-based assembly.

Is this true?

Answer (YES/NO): NO